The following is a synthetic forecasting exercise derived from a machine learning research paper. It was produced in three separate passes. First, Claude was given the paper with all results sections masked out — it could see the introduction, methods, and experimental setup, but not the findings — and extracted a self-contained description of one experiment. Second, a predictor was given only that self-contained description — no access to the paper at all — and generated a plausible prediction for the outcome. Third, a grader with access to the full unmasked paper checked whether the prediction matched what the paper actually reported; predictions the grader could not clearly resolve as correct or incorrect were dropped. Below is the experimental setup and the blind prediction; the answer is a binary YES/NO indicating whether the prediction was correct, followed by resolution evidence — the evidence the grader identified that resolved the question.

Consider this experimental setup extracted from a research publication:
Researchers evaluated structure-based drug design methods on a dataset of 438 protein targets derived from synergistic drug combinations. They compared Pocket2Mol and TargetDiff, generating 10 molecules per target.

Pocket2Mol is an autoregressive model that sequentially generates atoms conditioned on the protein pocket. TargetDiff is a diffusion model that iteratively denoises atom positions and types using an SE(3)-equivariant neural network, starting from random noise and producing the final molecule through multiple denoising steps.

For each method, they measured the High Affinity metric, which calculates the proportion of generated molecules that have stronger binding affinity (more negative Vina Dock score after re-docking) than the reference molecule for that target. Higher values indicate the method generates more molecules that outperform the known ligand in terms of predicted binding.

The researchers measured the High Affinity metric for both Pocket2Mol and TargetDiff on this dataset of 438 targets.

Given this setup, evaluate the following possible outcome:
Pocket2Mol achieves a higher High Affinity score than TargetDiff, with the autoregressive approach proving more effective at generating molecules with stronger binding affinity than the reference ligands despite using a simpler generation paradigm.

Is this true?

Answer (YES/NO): NO